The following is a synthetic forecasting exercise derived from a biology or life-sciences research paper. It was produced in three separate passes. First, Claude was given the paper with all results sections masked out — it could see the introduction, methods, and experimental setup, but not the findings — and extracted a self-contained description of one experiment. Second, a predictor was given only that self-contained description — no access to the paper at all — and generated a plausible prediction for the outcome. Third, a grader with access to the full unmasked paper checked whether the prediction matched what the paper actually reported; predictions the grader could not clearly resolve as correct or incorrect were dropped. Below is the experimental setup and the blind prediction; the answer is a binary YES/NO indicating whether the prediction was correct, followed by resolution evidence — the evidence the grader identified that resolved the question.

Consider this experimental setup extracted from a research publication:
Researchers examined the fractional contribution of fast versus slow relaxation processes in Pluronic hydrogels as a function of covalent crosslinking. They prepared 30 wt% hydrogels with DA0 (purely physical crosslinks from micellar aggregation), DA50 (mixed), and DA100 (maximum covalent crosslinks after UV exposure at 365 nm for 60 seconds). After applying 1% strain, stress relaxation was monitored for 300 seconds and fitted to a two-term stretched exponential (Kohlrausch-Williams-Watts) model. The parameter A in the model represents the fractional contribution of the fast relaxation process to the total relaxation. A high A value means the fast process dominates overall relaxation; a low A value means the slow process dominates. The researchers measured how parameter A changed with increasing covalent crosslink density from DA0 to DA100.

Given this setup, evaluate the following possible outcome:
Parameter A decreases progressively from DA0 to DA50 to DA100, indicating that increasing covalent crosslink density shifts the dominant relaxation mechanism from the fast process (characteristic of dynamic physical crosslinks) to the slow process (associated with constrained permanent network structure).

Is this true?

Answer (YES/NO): NO